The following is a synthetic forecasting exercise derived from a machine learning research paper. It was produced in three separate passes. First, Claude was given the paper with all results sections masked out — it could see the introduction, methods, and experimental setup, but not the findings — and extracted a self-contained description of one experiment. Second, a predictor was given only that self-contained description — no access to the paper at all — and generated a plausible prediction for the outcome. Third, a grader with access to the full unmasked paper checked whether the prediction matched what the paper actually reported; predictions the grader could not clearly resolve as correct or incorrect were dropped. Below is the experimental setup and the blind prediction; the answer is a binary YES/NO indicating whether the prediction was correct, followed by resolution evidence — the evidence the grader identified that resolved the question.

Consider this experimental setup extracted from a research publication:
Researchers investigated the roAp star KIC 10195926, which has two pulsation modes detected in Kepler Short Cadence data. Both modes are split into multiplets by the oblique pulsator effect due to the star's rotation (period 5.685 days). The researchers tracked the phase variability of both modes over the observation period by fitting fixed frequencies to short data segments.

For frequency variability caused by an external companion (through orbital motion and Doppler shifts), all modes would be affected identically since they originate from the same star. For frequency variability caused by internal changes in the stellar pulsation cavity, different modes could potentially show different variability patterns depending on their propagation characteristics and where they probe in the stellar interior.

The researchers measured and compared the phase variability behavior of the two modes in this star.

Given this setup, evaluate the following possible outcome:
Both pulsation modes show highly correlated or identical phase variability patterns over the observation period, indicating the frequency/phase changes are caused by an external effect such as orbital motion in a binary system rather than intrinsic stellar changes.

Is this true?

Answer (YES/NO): NO